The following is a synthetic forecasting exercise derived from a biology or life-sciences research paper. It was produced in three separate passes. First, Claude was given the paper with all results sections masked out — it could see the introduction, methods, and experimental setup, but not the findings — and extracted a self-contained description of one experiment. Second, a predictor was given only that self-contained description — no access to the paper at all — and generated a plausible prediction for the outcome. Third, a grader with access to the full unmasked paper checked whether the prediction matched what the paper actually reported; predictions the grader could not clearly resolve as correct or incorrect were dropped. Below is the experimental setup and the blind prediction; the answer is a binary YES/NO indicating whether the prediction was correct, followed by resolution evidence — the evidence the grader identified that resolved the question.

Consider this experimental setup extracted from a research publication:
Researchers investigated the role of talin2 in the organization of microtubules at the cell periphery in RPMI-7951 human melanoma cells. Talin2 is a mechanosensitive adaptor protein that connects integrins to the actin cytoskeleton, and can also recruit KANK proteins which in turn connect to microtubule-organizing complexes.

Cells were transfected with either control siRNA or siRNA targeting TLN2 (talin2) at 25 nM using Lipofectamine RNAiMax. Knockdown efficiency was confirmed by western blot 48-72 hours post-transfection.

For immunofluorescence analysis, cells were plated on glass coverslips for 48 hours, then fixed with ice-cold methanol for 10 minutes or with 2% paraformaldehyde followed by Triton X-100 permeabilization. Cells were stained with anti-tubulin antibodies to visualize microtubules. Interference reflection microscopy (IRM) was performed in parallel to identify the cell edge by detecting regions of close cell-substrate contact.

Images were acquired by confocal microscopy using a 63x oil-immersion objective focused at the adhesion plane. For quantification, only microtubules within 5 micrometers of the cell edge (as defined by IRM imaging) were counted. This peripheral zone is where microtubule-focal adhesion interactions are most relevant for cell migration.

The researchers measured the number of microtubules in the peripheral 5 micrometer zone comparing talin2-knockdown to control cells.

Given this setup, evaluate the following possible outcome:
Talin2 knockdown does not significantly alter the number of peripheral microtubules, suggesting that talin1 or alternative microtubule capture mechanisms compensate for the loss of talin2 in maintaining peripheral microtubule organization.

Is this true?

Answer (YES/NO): NO